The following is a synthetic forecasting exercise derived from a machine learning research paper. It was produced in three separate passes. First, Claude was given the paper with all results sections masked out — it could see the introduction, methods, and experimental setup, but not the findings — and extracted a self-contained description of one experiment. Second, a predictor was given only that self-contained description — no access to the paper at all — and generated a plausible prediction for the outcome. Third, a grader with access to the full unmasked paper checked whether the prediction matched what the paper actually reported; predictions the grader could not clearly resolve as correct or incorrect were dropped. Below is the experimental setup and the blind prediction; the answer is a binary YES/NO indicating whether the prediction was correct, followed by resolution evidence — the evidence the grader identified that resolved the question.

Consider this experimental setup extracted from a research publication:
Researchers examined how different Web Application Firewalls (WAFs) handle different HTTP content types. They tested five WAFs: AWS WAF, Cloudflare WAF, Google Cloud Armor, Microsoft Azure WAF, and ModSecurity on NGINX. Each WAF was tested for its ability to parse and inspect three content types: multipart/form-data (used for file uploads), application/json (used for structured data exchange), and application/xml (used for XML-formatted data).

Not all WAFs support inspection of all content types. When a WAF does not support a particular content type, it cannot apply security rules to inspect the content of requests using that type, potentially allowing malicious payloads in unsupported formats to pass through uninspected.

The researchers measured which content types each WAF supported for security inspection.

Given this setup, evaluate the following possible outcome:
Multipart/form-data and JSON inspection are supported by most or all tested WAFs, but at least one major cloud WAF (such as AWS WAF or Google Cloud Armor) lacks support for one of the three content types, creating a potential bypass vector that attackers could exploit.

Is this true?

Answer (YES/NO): NO